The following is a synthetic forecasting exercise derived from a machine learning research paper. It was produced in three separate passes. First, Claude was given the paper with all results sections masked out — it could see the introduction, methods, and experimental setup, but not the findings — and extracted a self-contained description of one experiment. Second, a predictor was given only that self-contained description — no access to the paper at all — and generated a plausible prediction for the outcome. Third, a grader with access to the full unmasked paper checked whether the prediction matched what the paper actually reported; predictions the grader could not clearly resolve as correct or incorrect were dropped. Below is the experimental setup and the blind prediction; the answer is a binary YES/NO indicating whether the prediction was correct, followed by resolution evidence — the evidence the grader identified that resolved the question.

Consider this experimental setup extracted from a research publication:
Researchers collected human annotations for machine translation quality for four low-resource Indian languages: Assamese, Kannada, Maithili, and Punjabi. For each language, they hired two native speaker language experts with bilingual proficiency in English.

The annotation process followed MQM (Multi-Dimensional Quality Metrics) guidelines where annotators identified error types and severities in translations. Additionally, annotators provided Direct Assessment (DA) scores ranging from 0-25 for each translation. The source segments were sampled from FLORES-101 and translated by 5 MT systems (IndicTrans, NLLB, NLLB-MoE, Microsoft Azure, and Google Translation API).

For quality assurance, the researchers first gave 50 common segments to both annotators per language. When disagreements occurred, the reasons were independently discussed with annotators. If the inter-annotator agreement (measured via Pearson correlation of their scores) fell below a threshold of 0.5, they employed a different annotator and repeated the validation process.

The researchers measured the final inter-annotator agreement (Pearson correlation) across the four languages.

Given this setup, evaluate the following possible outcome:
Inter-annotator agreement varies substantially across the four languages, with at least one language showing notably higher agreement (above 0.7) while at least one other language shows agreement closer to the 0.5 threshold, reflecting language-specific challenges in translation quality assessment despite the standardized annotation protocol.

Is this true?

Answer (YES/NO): NO